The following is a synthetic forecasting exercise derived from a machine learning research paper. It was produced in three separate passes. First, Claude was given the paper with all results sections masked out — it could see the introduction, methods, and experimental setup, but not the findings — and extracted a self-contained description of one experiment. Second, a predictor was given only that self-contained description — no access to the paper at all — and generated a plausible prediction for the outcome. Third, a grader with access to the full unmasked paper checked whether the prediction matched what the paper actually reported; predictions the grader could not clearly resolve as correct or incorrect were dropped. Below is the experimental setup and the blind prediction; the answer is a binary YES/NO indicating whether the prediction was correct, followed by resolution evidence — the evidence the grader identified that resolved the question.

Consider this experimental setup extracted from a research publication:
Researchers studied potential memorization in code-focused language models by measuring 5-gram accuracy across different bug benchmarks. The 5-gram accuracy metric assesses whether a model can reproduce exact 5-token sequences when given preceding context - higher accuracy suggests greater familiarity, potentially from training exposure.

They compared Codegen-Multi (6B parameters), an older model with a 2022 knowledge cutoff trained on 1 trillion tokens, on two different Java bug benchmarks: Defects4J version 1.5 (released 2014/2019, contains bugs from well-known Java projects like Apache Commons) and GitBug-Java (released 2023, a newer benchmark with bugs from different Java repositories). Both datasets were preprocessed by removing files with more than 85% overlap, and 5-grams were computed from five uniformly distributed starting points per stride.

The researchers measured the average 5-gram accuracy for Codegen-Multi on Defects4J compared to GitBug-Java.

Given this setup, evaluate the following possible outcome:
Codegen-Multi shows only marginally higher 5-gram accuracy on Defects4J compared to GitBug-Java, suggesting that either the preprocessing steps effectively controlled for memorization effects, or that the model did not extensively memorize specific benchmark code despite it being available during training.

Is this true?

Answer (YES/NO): NO